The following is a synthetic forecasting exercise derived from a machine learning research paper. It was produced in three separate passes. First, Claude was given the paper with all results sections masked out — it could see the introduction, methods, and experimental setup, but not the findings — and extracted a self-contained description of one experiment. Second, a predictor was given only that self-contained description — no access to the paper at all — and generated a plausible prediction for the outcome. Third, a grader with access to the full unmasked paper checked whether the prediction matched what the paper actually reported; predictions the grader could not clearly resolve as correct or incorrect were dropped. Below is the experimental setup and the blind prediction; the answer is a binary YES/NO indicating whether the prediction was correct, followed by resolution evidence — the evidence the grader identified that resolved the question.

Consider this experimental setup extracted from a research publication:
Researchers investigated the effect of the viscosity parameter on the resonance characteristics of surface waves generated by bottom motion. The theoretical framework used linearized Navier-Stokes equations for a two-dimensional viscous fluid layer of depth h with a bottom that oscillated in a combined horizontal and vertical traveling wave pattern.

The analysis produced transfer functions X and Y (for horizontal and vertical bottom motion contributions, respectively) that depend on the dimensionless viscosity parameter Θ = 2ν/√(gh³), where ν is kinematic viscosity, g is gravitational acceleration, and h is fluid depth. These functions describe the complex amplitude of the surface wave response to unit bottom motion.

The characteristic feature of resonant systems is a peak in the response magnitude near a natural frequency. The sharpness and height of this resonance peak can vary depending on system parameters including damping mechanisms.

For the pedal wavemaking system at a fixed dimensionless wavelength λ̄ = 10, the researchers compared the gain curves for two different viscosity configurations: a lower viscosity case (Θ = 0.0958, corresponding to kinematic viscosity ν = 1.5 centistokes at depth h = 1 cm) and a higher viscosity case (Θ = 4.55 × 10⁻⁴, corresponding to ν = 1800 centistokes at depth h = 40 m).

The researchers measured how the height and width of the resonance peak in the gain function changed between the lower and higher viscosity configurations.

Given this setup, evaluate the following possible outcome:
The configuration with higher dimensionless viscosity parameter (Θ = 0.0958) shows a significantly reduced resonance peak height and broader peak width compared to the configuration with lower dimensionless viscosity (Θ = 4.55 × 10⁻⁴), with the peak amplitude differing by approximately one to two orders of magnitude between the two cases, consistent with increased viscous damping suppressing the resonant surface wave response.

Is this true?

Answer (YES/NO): YES